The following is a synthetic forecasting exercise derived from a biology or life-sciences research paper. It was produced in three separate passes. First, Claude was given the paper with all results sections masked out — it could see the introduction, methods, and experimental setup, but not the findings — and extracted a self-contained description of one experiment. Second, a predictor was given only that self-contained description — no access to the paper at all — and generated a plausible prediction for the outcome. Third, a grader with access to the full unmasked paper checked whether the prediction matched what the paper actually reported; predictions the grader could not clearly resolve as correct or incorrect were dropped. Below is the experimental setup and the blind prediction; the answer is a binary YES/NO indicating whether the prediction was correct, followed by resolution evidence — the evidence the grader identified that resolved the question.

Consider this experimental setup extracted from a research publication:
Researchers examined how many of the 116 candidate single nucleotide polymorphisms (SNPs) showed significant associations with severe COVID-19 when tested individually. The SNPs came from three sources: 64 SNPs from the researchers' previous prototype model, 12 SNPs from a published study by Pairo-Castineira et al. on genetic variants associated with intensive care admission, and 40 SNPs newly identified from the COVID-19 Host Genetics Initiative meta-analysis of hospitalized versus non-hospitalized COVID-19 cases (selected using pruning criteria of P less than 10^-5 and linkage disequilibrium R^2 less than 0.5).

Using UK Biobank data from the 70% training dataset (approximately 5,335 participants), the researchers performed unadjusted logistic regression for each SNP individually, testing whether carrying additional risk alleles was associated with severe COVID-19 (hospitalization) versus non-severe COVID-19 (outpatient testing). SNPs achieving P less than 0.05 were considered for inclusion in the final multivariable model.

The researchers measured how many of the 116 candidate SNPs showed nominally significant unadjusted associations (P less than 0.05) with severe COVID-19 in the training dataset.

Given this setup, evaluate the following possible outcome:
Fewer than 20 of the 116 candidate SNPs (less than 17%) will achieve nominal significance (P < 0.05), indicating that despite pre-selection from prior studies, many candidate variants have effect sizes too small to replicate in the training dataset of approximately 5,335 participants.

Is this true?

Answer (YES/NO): YES